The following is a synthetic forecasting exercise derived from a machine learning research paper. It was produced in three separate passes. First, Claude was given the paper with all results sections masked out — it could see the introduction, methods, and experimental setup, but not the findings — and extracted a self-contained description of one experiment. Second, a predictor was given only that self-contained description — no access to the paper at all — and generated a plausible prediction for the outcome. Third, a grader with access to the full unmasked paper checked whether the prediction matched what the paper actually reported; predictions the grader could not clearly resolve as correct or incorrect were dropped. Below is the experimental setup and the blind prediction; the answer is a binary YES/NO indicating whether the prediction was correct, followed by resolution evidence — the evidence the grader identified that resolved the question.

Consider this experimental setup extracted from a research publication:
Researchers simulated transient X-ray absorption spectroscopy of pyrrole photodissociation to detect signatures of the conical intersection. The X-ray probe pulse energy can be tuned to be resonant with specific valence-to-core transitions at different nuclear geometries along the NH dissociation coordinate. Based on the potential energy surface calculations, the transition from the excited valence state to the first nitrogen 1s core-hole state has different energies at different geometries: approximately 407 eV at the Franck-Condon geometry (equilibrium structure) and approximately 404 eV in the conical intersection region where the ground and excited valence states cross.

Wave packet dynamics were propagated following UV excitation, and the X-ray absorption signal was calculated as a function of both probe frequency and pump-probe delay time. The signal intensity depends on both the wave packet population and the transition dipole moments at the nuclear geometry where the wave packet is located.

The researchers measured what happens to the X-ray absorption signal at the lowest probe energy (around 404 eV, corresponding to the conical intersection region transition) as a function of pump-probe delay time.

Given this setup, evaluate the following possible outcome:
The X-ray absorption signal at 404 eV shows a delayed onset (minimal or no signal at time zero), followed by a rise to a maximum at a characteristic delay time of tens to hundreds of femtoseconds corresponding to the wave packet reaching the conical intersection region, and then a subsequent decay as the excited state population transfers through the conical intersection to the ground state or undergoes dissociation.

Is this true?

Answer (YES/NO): NO